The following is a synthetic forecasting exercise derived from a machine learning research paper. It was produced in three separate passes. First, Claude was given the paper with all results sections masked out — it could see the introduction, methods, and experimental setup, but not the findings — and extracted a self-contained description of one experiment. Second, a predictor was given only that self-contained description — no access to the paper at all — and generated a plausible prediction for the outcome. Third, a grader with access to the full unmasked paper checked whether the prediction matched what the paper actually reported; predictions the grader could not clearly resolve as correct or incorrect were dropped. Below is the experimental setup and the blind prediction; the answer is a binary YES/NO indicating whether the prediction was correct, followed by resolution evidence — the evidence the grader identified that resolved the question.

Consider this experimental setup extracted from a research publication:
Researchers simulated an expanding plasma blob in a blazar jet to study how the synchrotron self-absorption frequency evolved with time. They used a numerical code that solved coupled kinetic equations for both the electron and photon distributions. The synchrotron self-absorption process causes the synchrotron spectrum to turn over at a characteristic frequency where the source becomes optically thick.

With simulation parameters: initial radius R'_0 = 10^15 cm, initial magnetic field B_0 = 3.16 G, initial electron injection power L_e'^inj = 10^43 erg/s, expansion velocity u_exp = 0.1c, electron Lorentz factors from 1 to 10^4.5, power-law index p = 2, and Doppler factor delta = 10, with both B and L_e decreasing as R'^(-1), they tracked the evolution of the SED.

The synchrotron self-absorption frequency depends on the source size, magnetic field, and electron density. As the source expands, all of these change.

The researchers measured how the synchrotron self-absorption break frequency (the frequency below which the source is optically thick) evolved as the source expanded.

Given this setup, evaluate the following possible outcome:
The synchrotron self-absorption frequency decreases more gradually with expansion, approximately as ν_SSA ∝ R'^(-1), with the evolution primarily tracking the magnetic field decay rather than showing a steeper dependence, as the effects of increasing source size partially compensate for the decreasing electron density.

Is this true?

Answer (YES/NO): NO